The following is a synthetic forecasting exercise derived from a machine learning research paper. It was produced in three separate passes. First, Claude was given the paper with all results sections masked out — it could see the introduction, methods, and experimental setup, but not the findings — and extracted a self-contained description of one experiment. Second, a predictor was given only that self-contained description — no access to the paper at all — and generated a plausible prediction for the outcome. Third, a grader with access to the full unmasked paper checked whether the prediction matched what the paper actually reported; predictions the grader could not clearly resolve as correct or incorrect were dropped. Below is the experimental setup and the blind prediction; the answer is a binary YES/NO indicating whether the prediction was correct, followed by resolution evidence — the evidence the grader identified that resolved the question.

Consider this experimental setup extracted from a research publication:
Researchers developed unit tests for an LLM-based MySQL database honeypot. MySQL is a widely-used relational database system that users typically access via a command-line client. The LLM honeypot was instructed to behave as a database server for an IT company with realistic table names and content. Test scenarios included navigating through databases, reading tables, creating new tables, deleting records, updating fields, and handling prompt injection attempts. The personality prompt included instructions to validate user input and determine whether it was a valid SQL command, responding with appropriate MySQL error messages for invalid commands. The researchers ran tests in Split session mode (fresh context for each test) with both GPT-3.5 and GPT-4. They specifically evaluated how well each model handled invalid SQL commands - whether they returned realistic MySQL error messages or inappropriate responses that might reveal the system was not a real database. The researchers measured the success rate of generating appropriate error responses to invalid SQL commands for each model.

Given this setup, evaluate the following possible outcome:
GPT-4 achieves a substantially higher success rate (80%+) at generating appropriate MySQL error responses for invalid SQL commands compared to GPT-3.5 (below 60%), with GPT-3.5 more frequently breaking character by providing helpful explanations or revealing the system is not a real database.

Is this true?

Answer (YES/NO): NO